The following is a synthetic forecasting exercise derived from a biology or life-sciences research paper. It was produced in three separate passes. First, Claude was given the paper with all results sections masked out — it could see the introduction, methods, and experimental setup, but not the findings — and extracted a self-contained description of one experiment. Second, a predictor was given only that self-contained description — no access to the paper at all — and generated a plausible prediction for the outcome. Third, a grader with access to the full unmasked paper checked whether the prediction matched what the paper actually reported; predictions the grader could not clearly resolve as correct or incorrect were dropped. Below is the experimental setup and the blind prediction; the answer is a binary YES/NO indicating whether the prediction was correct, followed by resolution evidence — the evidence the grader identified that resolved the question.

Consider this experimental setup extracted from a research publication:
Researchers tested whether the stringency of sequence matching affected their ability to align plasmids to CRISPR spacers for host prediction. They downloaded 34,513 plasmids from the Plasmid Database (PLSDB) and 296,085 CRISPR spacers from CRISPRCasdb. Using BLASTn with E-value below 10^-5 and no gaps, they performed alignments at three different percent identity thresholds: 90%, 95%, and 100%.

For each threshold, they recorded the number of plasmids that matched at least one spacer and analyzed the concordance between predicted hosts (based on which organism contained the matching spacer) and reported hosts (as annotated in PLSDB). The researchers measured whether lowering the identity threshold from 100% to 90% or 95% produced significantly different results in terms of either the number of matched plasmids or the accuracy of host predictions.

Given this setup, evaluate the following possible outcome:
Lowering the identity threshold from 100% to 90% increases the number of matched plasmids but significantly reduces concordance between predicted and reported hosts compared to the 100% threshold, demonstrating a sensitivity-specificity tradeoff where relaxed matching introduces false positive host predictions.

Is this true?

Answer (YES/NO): NO